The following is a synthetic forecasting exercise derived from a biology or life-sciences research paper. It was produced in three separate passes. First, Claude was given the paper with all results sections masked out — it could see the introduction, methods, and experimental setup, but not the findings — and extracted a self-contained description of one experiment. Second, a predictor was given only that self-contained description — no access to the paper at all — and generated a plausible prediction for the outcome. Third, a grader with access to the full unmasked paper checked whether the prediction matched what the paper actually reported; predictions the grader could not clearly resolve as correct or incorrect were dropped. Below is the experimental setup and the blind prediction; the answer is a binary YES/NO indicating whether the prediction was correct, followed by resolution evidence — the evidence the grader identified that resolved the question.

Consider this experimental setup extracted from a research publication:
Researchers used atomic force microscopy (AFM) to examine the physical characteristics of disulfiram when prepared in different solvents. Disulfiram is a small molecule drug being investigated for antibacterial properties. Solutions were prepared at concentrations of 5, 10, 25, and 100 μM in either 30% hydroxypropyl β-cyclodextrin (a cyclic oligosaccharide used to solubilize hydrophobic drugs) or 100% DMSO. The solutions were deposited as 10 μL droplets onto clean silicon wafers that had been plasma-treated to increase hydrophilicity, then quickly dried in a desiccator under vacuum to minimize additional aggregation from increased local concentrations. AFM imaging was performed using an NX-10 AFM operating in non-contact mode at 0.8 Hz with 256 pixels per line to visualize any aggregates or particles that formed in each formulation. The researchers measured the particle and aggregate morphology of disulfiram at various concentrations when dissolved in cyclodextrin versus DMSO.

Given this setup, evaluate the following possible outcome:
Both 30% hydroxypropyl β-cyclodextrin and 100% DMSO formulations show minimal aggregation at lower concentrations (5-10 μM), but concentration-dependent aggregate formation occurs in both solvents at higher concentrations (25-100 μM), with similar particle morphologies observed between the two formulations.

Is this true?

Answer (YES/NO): NO